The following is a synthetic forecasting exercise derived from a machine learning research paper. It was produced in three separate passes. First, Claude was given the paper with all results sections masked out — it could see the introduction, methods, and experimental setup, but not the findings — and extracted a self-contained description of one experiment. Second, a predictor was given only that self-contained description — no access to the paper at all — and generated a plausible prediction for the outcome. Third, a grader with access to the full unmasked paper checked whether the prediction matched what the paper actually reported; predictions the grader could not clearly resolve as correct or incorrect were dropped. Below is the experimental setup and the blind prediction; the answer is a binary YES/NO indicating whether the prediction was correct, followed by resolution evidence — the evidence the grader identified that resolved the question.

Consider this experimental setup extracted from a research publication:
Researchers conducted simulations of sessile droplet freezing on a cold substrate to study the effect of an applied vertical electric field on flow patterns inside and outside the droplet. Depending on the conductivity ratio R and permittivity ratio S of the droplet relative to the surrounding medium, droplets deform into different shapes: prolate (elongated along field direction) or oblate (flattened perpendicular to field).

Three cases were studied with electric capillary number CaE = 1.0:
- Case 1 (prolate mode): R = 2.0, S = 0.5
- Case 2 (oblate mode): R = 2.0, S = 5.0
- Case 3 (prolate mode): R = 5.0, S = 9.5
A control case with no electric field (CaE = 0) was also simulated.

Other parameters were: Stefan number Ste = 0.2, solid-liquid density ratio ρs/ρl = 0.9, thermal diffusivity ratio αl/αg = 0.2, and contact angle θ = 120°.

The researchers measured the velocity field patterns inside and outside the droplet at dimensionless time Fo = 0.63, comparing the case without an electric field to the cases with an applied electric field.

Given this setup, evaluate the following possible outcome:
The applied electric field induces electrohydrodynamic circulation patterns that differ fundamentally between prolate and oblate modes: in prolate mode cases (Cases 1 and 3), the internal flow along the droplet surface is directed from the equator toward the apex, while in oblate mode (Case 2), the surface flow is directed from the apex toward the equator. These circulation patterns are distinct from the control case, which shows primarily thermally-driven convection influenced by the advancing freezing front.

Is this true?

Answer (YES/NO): NO